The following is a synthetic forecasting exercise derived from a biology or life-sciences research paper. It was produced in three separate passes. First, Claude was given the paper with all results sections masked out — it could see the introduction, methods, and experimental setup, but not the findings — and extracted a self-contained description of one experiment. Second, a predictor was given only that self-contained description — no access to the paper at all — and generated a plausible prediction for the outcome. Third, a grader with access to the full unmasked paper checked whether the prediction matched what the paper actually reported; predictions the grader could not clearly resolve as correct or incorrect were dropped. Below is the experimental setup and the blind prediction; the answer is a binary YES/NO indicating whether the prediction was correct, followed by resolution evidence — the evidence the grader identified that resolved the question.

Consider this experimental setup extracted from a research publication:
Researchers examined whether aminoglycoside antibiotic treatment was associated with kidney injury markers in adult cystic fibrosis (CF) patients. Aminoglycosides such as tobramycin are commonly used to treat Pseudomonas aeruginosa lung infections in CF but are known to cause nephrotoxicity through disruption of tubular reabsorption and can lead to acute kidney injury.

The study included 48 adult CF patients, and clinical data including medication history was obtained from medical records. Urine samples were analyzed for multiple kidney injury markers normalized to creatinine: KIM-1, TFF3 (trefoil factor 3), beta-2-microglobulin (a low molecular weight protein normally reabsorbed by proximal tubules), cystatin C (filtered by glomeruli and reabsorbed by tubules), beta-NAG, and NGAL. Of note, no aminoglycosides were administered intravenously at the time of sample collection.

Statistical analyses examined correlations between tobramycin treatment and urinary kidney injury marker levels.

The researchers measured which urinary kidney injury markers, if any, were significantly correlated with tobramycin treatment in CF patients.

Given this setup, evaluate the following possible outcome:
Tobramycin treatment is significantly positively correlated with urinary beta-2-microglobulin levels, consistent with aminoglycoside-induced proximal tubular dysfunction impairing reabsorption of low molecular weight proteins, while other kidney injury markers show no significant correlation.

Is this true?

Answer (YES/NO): NO